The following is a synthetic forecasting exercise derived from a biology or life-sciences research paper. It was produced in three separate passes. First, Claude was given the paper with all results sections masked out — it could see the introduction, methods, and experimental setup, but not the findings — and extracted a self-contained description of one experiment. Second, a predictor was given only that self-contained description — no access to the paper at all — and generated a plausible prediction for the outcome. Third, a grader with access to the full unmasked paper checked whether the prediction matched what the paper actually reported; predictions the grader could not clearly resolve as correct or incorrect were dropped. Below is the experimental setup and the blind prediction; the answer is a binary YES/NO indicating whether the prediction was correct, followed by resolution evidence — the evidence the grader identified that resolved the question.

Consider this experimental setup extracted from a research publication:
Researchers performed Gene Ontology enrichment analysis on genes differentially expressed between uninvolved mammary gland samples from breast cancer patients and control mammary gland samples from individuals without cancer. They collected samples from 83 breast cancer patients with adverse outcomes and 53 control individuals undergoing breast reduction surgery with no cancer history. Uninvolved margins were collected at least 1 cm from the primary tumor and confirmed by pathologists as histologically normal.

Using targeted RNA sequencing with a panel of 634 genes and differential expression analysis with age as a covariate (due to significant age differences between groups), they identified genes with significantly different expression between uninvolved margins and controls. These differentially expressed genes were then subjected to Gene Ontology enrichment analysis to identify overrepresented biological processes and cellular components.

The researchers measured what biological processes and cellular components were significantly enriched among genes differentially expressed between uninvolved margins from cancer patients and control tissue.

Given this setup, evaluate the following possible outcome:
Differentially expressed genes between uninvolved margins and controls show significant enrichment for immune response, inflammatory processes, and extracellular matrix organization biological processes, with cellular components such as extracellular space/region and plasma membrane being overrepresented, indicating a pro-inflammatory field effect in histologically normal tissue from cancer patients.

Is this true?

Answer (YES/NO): NO